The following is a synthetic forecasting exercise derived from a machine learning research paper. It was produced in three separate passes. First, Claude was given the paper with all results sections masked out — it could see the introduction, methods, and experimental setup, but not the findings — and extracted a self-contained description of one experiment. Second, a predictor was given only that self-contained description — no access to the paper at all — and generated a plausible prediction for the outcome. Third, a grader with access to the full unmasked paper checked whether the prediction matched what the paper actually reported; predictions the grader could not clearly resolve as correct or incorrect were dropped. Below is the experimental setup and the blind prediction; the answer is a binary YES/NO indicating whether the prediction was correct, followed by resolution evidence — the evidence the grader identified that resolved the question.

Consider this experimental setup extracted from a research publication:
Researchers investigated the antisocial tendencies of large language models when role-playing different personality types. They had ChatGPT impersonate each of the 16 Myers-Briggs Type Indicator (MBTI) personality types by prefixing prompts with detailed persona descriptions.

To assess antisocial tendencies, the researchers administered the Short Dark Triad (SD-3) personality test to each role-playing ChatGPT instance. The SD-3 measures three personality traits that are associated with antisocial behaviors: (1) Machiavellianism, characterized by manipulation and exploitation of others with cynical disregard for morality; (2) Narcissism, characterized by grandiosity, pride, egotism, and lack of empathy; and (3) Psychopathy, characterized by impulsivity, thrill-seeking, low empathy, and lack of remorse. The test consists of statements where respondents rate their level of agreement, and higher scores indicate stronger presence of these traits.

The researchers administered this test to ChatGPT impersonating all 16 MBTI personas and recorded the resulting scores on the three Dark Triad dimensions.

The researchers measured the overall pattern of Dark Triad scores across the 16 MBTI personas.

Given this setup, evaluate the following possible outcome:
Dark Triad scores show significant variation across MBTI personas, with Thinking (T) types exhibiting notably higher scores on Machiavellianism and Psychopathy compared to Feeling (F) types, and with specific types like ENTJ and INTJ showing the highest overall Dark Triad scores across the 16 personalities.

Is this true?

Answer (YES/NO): NO